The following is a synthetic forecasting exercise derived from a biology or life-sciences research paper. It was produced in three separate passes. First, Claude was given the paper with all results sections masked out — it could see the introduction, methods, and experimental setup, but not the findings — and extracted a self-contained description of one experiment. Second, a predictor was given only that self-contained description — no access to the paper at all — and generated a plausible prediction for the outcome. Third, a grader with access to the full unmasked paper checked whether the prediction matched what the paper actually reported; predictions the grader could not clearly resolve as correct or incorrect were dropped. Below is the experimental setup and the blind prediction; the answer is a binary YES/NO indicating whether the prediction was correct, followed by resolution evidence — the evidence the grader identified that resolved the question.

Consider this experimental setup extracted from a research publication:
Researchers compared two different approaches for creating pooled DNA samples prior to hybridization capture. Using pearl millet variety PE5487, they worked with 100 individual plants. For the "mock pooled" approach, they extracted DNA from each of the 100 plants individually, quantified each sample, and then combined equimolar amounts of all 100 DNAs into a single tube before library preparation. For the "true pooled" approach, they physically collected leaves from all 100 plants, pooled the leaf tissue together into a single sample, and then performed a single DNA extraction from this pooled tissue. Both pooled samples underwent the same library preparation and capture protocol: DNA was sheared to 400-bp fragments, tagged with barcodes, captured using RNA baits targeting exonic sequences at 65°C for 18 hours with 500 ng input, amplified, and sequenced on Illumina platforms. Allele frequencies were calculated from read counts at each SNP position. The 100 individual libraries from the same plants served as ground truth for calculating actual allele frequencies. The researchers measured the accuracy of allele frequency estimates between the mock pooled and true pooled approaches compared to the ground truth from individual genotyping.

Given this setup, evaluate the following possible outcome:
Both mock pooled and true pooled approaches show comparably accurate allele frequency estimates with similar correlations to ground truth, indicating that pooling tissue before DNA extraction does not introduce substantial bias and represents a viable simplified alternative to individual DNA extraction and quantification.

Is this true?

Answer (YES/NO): YES